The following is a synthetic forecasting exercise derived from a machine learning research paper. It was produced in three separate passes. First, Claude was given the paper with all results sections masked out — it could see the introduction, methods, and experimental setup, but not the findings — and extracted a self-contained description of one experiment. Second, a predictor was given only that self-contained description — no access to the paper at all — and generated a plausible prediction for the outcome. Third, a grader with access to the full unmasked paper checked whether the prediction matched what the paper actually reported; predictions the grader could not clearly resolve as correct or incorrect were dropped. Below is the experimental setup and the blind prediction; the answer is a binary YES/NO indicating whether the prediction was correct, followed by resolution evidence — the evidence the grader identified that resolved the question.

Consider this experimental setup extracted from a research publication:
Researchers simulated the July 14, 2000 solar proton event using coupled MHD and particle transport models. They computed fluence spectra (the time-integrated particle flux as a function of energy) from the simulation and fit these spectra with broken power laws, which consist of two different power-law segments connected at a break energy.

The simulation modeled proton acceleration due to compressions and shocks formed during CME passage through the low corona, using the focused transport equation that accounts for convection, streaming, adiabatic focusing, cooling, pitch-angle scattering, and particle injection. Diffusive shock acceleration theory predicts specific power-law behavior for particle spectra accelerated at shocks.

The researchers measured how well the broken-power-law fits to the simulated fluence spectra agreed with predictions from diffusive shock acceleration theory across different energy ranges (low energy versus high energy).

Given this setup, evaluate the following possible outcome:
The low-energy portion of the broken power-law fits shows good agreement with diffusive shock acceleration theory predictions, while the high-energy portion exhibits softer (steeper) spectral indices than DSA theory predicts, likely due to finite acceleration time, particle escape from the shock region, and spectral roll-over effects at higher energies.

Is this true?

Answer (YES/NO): YES